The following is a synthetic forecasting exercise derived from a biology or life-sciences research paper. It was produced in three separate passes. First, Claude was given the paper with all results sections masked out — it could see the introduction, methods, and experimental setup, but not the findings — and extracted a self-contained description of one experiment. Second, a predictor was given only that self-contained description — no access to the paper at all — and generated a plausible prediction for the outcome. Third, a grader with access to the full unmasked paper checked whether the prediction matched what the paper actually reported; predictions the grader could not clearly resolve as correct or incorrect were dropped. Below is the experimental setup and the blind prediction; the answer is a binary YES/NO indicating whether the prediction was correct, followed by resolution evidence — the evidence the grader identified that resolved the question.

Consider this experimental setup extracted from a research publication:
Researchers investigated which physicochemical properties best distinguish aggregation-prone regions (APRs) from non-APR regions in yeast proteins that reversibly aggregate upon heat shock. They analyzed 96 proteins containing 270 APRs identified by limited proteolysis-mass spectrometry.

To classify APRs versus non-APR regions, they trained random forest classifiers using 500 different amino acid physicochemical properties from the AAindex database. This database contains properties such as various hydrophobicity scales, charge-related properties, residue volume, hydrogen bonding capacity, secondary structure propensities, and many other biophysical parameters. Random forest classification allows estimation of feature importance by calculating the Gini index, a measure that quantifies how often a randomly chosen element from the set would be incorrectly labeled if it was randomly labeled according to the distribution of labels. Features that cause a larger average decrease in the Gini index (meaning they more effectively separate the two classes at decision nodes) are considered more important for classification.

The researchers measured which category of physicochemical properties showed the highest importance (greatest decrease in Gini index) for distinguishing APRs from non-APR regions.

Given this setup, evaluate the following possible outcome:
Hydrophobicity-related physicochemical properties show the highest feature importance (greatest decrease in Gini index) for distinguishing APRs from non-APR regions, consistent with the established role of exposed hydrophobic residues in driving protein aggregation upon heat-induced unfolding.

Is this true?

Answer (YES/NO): NO